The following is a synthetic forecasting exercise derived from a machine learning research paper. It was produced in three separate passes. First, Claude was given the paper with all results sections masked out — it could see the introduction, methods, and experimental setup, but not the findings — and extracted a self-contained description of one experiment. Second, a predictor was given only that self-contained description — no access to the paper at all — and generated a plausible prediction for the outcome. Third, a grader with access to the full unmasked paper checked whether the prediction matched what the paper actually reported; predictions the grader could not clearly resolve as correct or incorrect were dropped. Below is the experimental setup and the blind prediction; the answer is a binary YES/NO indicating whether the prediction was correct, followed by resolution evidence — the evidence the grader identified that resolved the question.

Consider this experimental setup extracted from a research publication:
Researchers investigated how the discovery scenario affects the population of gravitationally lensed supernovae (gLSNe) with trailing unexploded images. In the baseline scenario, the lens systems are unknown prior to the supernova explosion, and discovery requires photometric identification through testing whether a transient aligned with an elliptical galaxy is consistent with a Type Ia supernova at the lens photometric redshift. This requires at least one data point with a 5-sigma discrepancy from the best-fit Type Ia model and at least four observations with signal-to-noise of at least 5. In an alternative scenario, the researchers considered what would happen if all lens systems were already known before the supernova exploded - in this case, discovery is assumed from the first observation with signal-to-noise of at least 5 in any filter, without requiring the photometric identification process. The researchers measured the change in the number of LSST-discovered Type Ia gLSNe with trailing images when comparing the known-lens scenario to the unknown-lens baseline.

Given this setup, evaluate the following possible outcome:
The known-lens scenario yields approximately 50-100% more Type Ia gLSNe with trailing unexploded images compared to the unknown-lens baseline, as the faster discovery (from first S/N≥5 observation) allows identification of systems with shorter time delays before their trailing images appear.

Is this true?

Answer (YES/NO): NO